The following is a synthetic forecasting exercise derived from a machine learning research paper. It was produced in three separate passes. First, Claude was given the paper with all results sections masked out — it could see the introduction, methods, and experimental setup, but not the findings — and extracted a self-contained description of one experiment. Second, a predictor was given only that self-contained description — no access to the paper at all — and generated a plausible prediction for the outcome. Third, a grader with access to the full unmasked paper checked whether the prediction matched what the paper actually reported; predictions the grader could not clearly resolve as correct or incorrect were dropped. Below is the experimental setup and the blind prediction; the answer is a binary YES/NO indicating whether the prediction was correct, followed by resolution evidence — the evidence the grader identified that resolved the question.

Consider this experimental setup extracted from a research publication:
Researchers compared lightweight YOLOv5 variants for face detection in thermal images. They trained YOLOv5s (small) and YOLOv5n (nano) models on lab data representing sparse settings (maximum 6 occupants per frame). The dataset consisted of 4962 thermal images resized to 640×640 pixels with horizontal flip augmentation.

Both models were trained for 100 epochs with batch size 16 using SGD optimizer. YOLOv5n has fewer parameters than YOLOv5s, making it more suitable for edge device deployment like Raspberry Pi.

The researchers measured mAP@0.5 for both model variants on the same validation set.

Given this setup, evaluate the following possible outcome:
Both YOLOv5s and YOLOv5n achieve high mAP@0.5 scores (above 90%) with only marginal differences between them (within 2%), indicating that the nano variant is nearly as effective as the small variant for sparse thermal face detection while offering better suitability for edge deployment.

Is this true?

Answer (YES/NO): YES